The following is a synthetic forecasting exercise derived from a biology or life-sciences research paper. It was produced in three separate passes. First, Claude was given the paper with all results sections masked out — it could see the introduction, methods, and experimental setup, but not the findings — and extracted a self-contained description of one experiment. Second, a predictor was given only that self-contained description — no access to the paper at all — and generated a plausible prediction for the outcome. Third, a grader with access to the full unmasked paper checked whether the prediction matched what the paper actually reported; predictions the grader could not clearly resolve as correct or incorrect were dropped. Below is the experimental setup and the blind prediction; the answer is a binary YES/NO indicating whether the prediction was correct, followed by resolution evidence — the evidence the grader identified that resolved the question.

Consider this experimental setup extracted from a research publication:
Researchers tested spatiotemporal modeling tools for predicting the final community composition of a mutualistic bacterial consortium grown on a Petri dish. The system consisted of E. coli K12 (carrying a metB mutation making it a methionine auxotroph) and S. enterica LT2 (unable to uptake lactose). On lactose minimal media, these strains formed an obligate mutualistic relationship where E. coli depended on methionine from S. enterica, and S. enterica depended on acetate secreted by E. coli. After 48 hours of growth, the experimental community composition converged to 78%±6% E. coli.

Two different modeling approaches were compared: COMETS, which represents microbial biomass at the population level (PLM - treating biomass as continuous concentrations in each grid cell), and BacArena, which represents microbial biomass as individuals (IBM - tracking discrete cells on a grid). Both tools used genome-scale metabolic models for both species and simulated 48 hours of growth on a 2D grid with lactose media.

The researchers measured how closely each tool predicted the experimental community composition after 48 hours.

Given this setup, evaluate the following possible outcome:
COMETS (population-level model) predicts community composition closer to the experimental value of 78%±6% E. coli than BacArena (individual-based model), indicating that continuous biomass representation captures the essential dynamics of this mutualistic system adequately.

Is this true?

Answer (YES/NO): YES